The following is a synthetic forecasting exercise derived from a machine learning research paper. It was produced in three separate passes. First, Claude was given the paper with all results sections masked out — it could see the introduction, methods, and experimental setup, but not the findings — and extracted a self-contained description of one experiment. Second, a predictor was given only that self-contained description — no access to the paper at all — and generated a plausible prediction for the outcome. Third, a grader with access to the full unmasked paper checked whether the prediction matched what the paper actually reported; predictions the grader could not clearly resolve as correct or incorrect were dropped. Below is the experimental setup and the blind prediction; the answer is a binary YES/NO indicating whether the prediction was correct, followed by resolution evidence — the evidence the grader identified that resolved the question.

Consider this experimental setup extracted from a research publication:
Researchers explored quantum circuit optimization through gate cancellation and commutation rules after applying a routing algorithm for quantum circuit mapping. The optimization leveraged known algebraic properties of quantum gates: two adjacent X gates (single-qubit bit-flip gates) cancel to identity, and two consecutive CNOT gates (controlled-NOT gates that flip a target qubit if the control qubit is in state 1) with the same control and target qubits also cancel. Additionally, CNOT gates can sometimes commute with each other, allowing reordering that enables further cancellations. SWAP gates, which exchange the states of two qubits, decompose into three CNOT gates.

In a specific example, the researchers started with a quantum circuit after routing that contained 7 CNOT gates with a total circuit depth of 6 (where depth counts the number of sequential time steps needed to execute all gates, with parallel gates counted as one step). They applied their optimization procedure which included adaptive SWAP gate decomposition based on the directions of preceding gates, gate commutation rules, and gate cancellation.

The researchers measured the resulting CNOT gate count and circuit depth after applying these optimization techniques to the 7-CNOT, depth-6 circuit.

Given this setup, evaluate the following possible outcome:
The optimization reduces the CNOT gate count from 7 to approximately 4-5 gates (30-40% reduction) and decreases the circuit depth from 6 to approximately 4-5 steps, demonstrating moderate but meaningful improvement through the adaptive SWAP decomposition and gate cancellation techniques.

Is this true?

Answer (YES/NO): NO